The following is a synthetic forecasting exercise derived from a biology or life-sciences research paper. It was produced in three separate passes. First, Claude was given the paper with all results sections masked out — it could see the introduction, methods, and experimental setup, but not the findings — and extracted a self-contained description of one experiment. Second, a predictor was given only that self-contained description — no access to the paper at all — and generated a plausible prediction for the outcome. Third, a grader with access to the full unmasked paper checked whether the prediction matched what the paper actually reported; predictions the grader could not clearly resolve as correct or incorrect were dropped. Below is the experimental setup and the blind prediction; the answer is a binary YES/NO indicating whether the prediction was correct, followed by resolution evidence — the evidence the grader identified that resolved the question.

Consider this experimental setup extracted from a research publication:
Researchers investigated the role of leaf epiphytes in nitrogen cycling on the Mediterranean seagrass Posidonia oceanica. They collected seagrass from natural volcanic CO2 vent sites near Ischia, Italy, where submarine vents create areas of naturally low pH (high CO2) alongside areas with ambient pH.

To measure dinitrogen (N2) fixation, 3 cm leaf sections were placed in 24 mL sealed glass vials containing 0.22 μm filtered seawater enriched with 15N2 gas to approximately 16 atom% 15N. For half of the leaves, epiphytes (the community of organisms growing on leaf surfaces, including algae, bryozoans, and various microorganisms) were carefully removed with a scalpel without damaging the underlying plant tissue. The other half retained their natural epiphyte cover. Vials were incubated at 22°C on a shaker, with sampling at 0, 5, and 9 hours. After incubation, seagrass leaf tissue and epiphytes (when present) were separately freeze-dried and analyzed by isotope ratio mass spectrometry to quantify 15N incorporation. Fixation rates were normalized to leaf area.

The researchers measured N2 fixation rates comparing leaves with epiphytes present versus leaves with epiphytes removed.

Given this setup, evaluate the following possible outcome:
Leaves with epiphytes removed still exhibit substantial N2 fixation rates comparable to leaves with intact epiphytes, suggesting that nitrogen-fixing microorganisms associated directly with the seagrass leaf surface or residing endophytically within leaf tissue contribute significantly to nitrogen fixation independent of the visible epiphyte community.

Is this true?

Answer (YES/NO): NO